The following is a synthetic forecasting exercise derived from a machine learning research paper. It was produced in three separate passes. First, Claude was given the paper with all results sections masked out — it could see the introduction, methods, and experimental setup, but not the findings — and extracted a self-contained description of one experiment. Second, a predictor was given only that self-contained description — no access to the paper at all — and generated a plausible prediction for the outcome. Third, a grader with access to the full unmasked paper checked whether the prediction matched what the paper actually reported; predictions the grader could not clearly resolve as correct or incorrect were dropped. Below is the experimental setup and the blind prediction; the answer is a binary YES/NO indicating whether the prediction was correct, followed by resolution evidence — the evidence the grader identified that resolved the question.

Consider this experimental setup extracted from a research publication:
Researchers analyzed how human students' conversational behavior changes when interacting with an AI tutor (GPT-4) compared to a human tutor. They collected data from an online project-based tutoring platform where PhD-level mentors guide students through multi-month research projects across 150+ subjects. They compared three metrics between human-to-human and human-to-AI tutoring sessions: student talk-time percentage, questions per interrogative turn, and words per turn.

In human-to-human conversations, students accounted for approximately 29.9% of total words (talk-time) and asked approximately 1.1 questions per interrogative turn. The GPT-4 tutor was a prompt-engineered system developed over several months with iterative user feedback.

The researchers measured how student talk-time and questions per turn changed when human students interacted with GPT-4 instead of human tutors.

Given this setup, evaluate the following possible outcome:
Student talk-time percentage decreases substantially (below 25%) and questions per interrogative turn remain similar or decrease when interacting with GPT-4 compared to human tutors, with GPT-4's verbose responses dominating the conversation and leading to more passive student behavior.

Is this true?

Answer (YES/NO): YES